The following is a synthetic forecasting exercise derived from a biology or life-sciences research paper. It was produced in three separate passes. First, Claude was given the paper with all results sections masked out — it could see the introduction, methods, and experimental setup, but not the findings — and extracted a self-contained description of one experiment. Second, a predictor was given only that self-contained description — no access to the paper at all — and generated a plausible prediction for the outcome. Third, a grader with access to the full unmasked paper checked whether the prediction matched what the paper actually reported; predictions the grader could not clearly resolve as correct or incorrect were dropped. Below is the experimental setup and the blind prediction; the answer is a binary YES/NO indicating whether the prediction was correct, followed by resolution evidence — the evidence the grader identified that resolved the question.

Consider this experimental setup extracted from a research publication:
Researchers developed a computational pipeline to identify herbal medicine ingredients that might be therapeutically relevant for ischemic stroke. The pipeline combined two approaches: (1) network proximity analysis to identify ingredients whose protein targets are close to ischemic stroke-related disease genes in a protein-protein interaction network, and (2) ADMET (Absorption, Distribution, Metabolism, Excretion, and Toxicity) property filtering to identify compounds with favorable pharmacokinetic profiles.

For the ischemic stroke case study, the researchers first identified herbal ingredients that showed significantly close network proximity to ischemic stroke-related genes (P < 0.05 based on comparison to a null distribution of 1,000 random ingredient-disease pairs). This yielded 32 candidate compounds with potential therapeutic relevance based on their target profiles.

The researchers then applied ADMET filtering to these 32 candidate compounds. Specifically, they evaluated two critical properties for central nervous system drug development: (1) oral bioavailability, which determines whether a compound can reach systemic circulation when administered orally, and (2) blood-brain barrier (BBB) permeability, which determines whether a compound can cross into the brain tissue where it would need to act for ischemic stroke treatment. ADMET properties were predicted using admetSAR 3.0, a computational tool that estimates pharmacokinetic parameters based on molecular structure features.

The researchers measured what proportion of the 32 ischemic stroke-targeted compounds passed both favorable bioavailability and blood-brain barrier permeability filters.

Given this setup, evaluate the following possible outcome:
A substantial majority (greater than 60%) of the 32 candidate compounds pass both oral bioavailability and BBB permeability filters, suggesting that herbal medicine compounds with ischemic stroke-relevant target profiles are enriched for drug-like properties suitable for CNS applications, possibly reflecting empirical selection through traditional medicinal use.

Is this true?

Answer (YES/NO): NO